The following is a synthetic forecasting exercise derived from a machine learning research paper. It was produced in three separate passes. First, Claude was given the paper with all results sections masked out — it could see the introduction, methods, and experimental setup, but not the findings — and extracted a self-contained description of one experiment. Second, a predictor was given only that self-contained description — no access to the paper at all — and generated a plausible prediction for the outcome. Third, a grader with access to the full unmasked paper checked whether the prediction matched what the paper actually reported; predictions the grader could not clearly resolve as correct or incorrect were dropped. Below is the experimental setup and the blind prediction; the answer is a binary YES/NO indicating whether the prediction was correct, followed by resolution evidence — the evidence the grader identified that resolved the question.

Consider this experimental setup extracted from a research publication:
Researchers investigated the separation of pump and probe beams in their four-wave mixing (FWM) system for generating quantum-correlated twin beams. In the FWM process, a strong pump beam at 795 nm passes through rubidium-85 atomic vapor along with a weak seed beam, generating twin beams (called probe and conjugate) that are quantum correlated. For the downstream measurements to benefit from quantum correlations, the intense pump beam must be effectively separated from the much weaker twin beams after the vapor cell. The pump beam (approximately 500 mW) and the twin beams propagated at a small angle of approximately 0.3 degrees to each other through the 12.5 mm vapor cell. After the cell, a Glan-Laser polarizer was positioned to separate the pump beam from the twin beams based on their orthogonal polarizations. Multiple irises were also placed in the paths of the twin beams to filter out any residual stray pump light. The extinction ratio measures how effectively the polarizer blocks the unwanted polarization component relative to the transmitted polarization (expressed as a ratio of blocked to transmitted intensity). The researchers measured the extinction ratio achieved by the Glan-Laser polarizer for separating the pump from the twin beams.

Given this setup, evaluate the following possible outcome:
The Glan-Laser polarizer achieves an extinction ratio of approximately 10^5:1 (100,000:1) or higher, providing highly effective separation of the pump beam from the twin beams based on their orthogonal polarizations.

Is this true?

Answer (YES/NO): YES